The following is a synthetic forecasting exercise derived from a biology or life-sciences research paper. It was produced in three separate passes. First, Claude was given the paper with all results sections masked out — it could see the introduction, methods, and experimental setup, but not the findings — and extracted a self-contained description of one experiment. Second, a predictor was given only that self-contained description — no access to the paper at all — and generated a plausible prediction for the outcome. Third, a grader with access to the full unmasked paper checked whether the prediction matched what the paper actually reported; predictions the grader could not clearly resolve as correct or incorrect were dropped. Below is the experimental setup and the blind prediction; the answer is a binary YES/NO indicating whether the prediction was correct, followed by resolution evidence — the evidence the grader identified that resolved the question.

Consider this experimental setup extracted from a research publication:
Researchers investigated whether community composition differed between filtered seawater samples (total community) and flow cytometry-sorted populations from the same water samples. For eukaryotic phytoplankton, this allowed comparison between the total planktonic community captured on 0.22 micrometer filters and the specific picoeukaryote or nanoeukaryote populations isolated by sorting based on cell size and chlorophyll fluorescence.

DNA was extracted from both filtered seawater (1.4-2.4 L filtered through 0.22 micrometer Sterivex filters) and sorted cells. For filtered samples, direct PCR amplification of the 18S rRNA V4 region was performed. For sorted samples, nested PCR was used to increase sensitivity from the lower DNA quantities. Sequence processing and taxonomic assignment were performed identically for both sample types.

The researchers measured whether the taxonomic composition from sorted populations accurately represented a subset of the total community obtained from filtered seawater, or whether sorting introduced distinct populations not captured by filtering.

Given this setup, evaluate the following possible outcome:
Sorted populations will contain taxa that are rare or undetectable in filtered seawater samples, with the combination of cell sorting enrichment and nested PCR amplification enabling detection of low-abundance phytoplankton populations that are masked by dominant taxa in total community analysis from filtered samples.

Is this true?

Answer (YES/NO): NO